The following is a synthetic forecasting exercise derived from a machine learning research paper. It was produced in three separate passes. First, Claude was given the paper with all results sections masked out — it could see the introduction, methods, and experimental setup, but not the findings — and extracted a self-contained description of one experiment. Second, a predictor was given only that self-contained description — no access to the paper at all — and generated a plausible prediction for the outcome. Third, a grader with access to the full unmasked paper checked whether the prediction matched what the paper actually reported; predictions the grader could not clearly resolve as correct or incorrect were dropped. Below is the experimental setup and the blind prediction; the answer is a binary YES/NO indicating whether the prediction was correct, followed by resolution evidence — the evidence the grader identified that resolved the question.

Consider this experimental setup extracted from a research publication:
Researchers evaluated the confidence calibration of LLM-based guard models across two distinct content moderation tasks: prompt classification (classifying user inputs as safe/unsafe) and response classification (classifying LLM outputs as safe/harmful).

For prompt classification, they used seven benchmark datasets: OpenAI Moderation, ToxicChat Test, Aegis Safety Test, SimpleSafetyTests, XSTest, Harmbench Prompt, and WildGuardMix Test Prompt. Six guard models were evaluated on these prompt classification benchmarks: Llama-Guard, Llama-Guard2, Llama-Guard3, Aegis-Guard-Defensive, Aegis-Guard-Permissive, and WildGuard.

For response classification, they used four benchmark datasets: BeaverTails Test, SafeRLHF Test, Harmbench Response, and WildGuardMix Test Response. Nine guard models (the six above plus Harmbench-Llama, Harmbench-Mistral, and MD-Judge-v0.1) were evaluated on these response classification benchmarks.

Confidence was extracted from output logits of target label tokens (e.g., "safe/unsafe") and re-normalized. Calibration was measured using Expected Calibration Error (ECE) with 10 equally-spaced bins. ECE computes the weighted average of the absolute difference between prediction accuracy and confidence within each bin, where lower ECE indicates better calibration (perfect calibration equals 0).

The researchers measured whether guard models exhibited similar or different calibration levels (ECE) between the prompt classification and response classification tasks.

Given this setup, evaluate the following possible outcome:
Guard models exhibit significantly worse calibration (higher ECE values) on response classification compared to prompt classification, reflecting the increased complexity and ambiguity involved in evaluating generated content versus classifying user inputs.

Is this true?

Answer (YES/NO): NO